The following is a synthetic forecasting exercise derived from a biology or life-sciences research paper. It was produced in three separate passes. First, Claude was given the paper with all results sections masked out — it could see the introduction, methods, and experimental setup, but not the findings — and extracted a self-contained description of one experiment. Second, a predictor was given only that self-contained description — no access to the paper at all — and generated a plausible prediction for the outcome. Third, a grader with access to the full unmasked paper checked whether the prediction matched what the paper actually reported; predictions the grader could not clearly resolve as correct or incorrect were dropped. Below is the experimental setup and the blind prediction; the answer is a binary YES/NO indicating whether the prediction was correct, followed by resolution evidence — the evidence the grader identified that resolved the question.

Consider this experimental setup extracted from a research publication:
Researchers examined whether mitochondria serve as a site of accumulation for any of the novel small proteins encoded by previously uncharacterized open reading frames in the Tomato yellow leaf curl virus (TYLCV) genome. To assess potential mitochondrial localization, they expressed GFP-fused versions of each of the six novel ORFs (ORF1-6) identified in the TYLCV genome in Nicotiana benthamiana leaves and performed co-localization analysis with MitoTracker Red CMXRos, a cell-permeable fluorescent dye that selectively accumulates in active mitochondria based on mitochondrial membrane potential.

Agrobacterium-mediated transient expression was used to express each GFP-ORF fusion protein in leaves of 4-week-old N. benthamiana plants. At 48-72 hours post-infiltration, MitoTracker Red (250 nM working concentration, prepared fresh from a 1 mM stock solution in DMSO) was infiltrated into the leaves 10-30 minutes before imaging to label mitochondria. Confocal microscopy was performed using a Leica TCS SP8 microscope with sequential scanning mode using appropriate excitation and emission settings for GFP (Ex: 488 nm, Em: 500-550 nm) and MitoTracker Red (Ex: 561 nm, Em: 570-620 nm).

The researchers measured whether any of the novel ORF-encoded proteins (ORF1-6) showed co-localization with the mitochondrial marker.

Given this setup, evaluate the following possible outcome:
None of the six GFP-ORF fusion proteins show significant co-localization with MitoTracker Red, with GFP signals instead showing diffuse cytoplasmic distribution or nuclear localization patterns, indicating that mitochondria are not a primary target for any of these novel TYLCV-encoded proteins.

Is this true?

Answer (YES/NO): NO